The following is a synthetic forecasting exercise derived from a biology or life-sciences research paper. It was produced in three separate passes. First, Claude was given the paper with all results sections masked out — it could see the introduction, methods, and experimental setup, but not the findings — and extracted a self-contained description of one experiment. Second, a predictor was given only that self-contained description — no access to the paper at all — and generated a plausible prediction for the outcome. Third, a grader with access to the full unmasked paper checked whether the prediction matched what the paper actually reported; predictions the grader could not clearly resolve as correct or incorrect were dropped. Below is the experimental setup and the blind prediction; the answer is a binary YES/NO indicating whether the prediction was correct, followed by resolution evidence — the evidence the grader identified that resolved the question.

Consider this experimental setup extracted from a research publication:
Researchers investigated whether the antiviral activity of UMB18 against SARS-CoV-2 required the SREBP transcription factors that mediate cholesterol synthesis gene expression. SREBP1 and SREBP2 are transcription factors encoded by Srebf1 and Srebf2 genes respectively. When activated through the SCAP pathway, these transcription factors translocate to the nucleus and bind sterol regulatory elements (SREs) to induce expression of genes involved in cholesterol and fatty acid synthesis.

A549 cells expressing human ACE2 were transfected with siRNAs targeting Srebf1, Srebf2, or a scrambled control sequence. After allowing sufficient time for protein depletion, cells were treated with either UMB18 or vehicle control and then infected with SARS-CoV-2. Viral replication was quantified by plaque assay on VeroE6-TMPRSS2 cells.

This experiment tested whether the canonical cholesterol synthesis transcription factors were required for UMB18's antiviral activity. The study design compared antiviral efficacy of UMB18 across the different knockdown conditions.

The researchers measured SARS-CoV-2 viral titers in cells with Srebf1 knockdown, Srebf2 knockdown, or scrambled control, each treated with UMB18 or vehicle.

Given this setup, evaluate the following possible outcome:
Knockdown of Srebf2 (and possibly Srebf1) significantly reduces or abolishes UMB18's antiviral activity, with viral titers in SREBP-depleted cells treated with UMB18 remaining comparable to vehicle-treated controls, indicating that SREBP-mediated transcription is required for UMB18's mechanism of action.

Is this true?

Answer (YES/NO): NO